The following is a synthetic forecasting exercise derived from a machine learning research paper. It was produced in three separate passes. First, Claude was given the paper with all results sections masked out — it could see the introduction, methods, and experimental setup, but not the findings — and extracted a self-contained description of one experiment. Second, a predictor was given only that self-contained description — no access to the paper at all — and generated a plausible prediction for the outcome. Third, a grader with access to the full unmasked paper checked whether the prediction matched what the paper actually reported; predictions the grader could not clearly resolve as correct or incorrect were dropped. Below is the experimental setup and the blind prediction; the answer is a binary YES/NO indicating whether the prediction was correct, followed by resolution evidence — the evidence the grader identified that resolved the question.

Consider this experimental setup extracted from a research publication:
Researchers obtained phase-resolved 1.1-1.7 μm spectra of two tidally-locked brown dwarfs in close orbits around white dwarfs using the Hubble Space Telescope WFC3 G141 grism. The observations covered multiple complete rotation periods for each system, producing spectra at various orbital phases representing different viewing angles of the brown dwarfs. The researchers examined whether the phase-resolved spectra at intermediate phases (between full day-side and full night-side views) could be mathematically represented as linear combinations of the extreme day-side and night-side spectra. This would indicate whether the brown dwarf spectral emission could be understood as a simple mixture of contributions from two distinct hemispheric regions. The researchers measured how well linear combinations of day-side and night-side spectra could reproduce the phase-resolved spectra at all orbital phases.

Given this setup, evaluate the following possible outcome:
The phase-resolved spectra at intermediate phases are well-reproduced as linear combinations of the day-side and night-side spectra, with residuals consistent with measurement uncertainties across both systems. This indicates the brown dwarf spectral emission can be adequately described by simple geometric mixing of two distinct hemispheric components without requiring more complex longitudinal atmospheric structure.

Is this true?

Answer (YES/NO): YES